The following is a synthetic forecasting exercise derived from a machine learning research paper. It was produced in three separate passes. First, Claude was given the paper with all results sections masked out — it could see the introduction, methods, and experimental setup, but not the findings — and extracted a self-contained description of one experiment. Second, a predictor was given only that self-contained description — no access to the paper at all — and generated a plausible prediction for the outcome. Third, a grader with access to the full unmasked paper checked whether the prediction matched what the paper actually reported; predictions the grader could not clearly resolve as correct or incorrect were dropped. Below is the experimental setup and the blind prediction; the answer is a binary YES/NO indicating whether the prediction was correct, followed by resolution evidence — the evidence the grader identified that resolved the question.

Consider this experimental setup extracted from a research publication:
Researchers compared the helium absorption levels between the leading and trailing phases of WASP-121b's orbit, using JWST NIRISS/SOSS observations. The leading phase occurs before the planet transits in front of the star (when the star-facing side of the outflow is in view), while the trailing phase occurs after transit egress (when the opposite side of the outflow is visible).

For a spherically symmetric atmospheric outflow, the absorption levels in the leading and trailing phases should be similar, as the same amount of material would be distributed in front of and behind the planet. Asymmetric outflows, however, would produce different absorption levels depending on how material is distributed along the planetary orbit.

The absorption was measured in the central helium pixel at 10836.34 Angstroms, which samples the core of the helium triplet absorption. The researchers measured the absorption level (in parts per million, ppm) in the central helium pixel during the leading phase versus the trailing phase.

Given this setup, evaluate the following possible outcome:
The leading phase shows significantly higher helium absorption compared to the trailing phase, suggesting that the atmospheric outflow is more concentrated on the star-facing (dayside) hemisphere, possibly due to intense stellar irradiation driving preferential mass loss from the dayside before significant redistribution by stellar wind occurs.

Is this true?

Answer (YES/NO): YES